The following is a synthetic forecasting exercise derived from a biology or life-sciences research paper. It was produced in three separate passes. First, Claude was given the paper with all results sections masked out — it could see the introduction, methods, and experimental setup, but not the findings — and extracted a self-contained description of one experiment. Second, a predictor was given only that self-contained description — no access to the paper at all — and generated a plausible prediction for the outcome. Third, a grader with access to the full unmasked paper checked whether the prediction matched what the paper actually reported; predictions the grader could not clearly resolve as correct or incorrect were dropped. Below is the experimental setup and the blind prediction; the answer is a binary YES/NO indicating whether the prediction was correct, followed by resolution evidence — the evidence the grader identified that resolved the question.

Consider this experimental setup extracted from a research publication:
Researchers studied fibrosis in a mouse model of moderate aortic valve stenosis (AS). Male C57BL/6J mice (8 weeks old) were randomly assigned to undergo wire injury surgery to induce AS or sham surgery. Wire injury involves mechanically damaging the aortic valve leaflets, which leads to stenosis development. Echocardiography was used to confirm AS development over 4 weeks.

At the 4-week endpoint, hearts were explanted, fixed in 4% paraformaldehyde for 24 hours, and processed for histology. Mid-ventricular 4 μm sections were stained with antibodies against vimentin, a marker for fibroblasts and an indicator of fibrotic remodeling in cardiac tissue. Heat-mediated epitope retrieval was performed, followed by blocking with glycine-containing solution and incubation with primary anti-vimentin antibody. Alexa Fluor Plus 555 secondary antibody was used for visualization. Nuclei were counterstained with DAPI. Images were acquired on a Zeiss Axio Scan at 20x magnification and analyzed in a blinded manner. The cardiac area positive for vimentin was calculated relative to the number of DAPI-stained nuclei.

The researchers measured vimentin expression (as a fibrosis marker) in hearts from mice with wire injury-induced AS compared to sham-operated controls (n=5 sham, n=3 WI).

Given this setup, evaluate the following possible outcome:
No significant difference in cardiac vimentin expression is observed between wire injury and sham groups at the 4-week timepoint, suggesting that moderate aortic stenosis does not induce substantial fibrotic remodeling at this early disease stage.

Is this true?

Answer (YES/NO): YES